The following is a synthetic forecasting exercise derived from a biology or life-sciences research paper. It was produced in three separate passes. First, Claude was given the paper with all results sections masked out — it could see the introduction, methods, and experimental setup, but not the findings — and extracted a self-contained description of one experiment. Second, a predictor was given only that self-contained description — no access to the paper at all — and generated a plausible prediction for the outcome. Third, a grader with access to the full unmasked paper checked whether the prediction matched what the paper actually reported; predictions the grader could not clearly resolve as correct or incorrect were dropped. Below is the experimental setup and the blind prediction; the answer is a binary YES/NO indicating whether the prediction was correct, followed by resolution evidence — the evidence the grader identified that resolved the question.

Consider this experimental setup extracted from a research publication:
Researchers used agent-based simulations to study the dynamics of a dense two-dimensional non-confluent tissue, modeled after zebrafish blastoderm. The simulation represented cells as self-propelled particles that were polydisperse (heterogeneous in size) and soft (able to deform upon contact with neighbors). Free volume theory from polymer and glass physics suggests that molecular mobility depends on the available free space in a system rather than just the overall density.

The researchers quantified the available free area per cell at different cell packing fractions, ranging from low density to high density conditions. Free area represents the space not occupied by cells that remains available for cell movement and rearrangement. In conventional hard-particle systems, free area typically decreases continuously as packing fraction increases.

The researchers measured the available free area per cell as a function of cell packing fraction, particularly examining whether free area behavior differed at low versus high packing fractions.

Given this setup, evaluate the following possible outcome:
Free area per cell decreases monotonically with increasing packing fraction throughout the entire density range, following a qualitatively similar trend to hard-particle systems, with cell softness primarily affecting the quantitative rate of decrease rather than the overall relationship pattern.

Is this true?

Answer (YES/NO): NO